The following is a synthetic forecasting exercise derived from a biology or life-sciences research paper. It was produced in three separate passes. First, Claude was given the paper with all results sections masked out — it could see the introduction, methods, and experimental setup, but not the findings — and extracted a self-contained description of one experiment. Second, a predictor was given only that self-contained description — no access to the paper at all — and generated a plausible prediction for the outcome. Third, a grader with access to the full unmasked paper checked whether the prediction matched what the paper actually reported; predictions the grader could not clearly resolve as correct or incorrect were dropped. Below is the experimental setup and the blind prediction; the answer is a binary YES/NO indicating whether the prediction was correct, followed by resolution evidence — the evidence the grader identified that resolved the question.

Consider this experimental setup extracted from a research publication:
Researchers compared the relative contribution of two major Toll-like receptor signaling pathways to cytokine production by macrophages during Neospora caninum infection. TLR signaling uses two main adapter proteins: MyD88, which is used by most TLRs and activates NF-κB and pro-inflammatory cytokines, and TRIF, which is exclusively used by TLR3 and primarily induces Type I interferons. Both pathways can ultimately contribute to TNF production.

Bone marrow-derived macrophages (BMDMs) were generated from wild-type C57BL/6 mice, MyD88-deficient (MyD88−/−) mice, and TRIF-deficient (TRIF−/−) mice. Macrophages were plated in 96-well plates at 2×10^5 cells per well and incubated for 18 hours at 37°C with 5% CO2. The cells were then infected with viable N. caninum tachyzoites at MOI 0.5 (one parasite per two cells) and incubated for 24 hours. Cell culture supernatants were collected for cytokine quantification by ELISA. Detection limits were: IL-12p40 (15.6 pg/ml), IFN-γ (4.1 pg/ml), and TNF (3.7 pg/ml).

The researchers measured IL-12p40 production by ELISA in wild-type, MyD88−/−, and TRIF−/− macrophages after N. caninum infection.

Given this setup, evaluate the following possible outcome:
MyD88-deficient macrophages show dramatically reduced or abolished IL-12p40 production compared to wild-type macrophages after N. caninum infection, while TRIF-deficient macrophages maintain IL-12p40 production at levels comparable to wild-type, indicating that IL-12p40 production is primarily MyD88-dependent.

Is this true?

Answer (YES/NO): NO